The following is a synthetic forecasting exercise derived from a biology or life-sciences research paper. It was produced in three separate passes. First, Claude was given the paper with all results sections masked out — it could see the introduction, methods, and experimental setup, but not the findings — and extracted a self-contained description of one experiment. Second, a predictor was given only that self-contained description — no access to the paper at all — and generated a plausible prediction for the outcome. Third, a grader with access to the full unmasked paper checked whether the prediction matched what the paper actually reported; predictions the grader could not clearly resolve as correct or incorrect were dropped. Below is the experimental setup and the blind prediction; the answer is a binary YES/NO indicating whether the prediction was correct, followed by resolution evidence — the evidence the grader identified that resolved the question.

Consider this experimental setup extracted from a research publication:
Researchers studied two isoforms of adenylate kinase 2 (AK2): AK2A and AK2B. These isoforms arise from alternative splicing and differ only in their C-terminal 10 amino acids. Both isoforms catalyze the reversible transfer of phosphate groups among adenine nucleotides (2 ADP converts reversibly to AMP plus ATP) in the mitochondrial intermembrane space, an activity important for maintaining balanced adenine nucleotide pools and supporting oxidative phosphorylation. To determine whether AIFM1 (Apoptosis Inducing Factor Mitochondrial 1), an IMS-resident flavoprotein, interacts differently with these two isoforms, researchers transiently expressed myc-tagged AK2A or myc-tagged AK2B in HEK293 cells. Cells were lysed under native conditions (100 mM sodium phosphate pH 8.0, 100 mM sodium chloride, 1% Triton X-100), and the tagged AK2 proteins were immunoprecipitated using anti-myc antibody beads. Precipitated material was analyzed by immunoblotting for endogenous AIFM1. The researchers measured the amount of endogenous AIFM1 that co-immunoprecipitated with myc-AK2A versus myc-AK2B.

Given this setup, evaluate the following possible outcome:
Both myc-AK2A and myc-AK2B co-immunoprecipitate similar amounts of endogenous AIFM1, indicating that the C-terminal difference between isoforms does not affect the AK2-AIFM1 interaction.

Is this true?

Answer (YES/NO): NO